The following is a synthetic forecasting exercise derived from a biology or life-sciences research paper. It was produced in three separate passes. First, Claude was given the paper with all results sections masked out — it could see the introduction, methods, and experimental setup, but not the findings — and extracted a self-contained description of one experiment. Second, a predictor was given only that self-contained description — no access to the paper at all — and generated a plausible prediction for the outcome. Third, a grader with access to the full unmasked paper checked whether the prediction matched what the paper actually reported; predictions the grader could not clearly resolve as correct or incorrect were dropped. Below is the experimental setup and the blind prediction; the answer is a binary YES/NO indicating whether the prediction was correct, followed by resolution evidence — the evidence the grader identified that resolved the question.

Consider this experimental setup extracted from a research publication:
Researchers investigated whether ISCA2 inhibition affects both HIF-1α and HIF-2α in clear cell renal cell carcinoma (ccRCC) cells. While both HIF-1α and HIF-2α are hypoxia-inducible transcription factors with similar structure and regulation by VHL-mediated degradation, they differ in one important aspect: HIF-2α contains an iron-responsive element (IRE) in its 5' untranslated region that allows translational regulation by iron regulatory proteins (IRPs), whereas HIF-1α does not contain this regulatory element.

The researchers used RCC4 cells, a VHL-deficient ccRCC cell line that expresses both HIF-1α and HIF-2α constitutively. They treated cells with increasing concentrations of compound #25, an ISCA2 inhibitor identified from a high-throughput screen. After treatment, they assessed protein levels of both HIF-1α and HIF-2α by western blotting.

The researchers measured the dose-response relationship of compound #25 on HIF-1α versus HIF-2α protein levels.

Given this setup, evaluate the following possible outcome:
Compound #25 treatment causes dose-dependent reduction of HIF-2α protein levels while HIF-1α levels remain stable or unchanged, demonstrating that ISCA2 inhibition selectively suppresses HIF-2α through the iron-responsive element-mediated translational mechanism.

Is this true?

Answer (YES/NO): NO